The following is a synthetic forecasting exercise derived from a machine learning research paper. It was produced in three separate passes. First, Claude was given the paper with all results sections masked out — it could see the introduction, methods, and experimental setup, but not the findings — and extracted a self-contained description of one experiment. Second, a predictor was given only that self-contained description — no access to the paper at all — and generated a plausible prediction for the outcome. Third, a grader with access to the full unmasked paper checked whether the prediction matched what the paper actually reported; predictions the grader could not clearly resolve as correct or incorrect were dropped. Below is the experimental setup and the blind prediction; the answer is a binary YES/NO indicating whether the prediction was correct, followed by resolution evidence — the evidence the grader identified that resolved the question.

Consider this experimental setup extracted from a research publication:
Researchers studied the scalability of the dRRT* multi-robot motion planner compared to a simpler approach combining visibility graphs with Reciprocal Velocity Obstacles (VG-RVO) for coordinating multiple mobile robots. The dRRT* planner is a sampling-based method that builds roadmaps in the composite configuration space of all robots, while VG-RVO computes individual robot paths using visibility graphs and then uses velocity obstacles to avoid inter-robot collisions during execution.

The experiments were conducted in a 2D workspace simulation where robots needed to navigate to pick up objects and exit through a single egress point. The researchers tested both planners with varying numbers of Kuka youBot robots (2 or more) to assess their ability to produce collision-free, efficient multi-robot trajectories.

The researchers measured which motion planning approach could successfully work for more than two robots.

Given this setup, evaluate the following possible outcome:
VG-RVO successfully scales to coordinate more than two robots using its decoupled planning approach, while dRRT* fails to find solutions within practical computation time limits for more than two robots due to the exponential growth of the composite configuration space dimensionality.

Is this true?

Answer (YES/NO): YES